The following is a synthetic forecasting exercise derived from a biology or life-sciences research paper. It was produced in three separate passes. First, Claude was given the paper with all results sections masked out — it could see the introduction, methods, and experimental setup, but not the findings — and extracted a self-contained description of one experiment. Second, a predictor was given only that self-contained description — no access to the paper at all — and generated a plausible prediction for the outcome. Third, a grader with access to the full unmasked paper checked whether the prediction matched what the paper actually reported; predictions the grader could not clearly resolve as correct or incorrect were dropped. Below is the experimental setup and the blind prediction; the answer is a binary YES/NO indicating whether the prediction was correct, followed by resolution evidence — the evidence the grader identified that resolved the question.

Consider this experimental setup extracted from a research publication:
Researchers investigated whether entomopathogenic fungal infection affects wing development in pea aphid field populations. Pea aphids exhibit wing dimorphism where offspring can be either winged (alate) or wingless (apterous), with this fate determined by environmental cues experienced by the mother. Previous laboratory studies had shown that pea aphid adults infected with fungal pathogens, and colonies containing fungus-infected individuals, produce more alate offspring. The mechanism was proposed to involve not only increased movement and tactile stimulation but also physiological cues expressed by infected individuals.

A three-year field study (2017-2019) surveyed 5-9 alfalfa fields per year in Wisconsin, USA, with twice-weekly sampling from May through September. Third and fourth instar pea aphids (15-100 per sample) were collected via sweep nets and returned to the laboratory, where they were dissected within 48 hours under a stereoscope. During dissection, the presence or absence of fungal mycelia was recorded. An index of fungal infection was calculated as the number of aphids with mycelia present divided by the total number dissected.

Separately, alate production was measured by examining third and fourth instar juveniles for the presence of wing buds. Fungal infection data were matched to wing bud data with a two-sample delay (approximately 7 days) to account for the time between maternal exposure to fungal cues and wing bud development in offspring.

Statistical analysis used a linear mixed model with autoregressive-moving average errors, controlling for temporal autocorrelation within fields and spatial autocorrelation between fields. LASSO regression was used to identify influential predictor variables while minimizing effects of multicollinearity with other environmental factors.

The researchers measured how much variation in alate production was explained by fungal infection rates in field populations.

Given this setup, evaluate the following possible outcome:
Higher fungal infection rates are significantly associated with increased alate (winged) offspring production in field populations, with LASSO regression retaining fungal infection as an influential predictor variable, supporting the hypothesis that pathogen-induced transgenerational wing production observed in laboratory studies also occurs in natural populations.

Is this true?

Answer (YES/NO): NO